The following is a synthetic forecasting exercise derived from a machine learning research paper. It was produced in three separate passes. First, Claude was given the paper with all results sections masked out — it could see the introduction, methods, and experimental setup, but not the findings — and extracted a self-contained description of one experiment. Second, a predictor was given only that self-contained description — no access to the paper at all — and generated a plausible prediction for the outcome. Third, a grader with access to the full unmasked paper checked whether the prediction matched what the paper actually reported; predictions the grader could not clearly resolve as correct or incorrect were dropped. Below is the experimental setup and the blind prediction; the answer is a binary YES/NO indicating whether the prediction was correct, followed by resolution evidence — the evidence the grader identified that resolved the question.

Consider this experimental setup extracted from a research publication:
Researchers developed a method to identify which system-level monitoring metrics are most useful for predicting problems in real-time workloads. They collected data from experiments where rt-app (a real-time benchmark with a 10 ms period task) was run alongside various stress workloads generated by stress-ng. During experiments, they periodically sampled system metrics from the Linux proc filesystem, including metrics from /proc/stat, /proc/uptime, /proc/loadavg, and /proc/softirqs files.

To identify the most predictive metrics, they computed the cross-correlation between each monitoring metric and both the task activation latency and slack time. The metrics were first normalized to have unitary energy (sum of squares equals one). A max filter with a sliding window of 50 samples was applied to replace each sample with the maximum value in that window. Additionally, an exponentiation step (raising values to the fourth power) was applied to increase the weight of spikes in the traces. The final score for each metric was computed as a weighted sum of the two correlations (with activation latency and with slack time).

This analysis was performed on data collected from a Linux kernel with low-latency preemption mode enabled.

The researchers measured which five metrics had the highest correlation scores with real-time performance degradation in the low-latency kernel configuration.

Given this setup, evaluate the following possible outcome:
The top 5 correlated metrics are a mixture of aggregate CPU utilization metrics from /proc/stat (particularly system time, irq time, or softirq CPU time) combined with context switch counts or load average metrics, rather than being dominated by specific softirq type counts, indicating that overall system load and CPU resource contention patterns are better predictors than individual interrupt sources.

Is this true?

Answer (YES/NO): YES